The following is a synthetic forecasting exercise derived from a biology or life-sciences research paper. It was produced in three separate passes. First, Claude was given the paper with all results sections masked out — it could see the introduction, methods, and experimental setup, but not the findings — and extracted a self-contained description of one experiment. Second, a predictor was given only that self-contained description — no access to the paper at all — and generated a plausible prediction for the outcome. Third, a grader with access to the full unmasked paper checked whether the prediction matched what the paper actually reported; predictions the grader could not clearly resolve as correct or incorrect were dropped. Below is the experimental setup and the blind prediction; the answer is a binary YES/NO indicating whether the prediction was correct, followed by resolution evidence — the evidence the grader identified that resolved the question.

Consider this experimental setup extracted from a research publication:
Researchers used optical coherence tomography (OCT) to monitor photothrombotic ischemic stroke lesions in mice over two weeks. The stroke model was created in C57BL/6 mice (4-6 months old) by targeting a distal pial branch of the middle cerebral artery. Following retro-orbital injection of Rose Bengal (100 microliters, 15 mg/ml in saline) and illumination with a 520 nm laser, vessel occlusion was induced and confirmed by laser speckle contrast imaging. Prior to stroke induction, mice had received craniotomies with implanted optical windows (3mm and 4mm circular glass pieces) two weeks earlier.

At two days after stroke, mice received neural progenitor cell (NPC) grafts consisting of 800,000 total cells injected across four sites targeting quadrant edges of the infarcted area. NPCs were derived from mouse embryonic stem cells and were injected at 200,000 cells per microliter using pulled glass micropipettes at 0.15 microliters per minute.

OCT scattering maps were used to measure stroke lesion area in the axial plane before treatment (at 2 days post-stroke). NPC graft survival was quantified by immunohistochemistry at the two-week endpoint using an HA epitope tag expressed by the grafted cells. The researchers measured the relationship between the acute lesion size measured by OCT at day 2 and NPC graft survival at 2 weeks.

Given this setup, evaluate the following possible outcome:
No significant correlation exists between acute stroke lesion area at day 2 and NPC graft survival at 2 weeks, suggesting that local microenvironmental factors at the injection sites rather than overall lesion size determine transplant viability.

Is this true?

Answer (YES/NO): NO